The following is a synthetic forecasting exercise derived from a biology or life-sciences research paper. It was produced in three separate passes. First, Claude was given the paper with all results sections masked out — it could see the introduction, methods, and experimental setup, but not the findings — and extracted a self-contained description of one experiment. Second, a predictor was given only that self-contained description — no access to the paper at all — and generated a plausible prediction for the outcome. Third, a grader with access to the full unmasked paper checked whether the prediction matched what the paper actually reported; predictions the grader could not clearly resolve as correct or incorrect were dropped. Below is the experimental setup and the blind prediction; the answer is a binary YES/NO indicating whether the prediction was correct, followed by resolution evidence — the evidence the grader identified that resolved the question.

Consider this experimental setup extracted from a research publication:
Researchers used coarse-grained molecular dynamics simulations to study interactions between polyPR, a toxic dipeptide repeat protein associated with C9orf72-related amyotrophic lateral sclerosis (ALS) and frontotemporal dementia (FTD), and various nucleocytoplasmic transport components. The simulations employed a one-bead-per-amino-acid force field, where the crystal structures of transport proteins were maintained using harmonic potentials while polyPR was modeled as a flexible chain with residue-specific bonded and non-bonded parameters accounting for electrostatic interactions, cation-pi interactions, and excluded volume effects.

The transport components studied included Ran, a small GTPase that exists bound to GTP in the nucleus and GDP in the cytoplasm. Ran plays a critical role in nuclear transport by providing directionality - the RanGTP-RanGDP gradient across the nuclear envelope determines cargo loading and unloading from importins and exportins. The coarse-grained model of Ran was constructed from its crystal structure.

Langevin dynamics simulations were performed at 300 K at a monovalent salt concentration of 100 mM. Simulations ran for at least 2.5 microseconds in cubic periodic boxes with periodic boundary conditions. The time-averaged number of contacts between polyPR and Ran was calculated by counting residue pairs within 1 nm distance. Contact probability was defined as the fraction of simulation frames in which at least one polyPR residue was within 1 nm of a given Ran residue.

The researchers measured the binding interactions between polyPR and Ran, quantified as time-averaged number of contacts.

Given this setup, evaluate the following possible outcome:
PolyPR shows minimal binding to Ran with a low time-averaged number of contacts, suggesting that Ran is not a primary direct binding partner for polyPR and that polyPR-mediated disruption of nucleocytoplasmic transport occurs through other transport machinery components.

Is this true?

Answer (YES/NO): YES